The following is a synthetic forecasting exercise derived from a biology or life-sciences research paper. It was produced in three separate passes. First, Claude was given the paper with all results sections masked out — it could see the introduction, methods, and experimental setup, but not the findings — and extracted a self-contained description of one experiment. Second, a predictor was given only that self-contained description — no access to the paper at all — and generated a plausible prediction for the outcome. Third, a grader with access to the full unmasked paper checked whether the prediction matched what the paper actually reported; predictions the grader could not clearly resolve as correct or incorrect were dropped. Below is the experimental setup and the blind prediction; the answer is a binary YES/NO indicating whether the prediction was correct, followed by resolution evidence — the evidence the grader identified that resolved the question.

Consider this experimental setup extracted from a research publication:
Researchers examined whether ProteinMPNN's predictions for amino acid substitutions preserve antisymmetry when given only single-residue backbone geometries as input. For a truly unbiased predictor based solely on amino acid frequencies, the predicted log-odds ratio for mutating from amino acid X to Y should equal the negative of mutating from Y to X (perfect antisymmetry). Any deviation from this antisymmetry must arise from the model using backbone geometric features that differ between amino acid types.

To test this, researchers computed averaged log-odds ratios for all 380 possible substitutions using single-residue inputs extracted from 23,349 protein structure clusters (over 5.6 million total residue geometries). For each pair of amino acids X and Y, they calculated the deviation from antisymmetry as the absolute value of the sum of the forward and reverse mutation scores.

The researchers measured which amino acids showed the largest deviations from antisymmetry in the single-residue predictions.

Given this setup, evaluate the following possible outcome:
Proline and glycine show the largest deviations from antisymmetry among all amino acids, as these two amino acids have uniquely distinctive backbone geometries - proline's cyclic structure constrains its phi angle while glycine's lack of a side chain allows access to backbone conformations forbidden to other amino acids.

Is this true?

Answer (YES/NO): NO